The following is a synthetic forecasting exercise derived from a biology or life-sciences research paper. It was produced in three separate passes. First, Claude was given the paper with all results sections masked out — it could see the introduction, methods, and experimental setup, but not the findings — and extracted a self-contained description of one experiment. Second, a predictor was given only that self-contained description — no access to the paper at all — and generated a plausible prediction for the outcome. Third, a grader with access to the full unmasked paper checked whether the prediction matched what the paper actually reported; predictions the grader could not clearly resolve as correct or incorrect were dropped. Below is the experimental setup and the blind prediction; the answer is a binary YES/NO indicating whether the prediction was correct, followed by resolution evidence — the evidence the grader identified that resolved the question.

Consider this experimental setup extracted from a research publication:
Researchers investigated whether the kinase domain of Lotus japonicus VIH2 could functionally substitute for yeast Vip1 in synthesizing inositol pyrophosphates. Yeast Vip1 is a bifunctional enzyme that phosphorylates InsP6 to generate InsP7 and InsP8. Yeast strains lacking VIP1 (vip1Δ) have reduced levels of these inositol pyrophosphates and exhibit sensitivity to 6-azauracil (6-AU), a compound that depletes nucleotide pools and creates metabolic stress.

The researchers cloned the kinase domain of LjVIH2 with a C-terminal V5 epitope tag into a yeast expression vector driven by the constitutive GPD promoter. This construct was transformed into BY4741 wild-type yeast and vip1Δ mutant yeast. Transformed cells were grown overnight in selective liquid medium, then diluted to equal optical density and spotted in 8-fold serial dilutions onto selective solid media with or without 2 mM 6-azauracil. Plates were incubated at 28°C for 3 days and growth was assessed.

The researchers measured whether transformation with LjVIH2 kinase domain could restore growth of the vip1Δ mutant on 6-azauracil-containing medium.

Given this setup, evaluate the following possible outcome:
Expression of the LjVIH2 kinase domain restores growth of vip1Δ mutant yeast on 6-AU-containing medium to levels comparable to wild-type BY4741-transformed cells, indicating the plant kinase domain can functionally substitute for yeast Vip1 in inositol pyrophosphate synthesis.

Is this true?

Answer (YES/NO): NO